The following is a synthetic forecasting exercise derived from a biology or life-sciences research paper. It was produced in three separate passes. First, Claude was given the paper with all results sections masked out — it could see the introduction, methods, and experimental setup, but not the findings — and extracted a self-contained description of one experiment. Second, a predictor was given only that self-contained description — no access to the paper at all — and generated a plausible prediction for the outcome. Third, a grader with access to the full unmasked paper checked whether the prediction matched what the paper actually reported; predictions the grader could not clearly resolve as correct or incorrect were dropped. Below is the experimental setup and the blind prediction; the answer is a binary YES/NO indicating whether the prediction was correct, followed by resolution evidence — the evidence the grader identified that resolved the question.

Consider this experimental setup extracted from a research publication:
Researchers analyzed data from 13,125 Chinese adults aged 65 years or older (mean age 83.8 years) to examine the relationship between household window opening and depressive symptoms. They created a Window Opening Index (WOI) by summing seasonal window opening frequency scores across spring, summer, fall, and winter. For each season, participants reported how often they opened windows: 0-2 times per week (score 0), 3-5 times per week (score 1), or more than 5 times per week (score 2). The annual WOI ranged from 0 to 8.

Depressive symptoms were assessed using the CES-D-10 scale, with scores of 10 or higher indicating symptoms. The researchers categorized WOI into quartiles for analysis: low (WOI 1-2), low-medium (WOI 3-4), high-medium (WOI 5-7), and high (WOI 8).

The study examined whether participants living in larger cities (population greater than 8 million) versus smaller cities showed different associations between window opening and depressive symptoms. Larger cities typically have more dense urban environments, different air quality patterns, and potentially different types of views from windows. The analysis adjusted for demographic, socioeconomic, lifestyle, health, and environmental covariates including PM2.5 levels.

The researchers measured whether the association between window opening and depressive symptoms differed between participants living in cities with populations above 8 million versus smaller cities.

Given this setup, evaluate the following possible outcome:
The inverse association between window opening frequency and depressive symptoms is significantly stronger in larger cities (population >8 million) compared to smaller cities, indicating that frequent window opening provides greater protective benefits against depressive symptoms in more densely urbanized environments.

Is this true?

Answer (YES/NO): YES